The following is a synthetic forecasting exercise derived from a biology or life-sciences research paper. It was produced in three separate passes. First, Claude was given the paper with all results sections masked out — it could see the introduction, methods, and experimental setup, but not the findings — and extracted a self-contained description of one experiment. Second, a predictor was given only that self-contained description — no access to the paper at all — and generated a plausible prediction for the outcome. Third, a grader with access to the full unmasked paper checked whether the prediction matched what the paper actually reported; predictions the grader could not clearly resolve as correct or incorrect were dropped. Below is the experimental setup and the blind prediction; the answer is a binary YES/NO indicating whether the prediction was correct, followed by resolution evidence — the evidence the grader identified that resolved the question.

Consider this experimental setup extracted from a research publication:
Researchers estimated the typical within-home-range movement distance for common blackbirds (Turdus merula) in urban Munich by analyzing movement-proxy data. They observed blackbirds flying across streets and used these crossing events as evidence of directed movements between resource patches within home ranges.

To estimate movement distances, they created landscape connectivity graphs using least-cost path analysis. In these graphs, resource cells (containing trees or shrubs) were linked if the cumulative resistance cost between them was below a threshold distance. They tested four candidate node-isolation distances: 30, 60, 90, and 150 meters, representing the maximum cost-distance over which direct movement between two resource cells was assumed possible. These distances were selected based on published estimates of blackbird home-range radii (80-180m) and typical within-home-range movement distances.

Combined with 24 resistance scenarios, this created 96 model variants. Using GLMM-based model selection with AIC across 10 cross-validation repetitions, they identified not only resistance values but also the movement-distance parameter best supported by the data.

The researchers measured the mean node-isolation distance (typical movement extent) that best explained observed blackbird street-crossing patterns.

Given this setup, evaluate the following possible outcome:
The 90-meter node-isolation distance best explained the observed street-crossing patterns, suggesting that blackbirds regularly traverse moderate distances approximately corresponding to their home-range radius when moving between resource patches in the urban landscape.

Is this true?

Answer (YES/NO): NO